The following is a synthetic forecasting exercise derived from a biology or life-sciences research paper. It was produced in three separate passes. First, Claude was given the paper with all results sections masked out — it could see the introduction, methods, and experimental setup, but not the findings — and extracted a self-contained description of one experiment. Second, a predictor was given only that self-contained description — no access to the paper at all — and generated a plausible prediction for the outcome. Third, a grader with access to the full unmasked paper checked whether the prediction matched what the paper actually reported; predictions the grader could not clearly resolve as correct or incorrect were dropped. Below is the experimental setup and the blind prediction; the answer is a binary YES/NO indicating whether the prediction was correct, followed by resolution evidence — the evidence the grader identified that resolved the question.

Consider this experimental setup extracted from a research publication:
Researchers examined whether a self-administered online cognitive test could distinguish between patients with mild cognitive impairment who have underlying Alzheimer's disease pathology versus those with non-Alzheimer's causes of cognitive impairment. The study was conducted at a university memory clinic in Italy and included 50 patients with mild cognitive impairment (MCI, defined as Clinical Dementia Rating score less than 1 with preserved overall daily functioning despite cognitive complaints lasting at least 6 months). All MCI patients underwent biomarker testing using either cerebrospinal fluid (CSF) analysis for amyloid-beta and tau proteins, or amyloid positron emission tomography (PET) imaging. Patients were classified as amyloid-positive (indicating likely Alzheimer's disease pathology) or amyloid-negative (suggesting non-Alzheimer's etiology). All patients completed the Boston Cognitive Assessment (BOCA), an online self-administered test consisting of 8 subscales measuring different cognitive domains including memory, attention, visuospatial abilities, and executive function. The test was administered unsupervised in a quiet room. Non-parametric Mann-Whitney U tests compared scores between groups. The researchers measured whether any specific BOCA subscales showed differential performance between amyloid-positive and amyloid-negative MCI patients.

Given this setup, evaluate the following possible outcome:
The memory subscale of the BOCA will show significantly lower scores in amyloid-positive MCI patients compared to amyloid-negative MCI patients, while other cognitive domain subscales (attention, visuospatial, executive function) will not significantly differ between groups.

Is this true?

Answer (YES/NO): NO